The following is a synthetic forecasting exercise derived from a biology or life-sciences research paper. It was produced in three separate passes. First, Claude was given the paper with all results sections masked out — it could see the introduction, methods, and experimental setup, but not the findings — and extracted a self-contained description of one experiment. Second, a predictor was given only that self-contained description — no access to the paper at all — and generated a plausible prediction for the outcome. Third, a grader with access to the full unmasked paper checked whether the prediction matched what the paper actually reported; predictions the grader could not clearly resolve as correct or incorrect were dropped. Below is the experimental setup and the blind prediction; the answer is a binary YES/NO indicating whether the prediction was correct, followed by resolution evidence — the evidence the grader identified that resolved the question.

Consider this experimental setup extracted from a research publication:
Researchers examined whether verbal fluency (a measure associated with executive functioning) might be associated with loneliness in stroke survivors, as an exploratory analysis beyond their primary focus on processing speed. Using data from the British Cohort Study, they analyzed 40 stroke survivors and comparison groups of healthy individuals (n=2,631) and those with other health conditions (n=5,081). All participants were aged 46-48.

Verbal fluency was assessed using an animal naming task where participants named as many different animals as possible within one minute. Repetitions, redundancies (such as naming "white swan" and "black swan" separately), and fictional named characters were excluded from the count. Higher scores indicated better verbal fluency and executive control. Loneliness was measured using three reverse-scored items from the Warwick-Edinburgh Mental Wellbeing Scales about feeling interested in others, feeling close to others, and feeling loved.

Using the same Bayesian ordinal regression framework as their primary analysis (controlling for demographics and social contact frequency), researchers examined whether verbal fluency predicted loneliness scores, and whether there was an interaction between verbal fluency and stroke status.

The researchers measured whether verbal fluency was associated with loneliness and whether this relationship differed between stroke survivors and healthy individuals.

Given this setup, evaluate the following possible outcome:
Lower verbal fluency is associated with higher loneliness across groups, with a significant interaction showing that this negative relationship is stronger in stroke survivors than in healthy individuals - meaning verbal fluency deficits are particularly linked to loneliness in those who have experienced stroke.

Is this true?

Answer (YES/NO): NO